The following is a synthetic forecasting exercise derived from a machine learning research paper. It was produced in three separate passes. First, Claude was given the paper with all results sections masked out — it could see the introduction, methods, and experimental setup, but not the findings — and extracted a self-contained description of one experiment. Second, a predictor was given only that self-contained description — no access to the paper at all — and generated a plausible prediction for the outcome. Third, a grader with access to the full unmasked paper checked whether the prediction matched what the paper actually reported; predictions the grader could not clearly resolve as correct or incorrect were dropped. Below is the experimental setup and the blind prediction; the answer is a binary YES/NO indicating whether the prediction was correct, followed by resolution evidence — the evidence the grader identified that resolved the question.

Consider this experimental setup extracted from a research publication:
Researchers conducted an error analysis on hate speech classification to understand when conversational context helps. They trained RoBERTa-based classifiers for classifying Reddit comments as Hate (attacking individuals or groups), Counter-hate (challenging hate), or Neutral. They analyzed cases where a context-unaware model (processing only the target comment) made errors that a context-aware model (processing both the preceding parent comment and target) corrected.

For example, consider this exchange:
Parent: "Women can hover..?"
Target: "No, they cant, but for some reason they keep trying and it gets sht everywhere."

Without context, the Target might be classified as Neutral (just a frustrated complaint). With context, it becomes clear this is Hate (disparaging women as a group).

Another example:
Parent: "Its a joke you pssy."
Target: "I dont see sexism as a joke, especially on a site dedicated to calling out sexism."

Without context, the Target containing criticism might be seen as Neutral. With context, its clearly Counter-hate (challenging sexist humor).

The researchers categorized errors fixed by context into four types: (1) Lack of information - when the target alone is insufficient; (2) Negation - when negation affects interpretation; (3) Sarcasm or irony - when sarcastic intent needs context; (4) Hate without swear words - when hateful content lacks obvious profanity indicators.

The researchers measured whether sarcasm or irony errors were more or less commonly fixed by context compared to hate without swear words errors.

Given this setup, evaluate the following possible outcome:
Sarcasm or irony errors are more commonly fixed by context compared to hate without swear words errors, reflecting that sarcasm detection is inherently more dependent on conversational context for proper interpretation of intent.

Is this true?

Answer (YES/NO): YES